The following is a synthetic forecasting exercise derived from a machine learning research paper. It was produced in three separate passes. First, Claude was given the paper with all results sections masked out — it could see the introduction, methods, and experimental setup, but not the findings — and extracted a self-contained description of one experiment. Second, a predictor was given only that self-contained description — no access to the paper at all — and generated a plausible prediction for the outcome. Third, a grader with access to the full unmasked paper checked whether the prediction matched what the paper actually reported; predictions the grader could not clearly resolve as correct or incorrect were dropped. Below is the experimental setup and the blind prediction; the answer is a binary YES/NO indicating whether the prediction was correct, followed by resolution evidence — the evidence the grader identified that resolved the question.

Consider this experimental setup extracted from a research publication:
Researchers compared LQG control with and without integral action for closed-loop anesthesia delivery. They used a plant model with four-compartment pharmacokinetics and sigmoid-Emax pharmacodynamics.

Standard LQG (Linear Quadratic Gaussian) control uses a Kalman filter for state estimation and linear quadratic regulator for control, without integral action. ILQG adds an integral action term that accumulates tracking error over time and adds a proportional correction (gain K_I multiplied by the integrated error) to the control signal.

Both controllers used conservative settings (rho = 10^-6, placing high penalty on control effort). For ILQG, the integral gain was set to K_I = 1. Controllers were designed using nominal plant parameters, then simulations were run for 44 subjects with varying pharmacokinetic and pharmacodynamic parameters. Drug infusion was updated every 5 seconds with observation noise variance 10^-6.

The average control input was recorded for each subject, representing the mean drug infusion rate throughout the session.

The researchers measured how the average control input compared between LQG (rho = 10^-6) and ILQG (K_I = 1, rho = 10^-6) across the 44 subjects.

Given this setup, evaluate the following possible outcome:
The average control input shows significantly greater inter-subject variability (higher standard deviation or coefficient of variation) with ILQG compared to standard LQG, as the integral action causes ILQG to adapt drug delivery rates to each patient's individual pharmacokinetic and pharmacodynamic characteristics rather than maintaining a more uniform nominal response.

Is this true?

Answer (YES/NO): YES